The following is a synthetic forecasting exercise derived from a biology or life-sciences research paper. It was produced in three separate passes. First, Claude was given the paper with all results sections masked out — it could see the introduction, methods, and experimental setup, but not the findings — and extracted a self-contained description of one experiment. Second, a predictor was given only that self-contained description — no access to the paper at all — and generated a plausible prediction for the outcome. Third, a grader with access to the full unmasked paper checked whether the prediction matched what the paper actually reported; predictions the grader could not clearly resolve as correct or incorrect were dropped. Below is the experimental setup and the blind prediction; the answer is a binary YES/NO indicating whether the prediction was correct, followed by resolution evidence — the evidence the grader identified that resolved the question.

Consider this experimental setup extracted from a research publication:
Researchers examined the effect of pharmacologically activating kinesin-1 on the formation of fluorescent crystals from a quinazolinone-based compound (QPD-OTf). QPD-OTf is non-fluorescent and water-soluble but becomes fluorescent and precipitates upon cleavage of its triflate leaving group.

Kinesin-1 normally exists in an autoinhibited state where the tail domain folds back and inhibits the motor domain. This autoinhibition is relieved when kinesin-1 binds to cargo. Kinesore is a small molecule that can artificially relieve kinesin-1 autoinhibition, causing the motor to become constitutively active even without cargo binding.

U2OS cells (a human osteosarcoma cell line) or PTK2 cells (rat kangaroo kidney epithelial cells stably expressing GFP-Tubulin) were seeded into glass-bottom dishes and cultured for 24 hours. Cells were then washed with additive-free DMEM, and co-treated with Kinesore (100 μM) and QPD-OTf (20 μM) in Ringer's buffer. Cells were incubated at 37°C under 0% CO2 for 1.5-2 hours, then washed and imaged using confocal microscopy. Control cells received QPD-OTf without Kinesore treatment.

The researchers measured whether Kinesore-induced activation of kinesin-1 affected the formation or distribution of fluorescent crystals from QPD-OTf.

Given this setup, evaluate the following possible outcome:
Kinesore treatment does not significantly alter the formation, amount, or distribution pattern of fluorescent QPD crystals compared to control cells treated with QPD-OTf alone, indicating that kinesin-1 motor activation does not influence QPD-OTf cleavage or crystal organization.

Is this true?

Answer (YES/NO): NO